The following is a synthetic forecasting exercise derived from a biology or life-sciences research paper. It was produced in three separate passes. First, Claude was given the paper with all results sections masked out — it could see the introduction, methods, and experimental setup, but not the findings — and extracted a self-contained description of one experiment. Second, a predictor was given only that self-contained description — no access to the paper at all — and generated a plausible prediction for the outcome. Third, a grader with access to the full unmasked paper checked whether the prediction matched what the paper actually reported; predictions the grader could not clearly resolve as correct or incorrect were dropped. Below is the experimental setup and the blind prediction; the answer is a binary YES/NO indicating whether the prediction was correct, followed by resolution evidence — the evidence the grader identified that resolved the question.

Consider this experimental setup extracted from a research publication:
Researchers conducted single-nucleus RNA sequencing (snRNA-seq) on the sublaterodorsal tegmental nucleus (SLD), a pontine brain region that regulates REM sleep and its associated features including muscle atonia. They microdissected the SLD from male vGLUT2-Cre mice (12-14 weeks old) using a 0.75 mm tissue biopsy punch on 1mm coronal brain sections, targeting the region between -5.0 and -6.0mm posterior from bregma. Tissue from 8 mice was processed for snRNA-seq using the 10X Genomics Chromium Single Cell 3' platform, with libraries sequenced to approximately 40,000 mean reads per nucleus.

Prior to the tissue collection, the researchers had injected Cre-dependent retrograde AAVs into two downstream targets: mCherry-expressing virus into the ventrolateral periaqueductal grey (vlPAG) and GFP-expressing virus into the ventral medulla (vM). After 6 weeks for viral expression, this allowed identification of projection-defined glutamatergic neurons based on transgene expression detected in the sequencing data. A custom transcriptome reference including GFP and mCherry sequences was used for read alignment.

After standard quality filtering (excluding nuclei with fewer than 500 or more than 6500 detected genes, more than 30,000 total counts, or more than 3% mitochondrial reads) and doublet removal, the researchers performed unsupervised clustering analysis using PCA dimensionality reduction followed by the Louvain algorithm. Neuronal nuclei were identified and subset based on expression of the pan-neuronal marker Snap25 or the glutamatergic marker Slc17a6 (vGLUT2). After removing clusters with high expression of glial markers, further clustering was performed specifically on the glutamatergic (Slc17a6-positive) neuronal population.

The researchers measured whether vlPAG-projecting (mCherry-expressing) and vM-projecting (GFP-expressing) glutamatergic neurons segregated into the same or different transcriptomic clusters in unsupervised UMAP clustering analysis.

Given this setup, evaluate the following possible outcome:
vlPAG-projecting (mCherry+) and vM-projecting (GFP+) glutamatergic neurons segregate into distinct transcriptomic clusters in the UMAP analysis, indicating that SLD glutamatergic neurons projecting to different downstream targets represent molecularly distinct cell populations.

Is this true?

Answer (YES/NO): NO